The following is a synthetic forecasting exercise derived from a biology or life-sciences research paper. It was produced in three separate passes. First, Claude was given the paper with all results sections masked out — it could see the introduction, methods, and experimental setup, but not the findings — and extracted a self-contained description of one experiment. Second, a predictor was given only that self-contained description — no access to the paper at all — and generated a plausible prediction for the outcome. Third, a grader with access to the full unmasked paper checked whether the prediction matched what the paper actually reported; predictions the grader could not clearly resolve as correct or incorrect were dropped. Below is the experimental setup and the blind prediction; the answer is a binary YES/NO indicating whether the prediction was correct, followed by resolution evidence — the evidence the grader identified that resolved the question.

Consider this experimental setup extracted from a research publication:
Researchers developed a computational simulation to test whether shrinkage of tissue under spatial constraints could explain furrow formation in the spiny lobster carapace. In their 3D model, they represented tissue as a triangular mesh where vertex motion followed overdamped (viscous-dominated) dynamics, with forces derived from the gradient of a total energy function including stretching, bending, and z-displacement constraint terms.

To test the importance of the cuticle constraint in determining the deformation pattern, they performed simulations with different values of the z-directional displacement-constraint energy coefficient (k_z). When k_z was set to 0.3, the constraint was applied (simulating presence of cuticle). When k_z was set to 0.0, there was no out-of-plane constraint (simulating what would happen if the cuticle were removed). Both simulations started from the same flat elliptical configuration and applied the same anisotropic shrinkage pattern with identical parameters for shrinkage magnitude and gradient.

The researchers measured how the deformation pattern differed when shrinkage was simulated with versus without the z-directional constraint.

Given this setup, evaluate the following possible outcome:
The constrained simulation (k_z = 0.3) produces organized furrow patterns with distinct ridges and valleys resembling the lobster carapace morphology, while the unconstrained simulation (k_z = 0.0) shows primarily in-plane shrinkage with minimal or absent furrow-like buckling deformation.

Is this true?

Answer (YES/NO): NO